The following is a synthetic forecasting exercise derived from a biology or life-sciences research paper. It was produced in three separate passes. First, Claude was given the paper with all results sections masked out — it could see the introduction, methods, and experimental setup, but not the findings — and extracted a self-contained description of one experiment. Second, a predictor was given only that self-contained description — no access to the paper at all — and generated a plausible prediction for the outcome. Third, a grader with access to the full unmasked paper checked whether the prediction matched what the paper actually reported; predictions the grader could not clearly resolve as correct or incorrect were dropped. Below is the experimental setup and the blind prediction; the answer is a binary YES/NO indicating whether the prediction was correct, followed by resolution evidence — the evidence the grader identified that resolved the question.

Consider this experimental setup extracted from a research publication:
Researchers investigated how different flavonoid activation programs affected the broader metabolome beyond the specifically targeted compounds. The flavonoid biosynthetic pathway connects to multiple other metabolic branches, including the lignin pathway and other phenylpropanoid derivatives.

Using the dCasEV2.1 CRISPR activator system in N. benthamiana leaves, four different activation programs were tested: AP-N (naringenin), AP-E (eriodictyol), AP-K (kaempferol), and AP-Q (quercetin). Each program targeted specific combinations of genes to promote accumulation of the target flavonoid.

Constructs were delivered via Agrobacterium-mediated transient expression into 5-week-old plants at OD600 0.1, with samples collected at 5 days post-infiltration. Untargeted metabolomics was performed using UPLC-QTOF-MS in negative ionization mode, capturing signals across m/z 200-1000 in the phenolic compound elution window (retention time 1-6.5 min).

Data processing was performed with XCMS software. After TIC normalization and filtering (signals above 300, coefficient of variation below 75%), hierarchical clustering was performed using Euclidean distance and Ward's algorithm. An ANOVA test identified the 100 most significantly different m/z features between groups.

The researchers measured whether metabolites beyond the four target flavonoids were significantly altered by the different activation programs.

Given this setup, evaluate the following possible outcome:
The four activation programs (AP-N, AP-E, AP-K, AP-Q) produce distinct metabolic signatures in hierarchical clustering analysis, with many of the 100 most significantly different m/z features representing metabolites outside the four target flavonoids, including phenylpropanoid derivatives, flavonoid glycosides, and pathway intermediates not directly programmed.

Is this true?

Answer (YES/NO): NO